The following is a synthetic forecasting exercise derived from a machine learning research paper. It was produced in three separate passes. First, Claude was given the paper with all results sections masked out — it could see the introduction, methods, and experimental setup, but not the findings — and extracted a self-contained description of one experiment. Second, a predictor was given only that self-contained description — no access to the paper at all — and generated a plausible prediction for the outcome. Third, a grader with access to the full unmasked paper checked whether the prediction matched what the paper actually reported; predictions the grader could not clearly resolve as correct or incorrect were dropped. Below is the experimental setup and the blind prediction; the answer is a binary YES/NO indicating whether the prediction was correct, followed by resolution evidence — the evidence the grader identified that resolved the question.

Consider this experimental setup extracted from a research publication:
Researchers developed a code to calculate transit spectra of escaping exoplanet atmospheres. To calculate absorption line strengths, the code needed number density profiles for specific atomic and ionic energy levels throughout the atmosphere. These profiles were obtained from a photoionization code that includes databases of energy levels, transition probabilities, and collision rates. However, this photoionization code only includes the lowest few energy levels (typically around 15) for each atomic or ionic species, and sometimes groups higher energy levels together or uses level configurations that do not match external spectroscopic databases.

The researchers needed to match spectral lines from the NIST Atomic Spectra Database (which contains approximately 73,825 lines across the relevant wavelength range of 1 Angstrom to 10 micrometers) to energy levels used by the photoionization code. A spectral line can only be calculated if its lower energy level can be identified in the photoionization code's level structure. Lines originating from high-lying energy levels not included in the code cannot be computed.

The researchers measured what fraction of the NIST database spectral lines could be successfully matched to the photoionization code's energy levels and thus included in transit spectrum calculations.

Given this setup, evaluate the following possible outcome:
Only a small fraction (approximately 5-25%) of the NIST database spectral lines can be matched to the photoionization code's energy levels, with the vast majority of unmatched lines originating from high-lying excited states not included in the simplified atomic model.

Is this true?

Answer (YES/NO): NO